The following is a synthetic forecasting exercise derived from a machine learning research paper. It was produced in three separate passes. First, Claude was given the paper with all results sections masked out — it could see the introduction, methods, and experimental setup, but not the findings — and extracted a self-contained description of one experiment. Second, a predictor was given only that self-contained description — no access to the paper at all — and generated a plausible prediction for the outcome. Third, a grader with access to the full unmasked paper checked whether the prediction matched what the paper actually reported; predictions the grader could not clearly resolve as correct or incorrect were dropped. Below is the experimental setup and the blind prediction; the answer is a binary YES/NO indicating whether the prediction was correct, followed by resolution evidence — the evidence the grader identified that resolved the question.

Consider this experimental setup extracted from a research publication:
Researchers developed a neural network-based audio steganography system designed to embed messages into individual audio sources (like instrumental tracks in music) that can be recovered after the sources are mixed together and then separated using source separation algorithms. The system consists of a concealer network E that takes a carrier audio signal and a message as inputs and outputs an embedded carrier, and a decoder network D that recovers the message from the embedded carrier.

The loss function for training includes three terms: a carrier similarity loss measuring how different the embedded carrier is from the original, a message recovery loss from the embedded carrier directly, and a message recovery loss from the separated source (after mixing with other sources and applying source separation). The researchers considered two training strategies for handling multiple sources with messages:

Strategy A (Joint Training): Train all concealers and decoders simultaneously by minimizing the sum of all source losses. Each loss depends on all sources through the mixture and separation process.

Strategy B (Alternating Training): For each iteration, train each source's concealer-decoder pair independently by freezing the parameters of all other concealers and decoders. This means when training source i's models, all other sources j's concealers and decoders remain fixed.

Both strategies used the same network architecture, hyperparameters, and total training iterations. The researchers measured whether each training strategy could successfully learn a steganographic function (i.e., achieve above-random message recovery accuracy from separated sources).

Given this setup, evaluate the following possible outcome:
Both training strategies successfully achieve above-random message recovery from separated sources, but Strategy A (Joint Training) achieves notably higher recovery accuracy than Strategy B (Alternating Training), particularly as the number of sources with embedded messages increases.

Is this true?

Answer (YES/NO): NO